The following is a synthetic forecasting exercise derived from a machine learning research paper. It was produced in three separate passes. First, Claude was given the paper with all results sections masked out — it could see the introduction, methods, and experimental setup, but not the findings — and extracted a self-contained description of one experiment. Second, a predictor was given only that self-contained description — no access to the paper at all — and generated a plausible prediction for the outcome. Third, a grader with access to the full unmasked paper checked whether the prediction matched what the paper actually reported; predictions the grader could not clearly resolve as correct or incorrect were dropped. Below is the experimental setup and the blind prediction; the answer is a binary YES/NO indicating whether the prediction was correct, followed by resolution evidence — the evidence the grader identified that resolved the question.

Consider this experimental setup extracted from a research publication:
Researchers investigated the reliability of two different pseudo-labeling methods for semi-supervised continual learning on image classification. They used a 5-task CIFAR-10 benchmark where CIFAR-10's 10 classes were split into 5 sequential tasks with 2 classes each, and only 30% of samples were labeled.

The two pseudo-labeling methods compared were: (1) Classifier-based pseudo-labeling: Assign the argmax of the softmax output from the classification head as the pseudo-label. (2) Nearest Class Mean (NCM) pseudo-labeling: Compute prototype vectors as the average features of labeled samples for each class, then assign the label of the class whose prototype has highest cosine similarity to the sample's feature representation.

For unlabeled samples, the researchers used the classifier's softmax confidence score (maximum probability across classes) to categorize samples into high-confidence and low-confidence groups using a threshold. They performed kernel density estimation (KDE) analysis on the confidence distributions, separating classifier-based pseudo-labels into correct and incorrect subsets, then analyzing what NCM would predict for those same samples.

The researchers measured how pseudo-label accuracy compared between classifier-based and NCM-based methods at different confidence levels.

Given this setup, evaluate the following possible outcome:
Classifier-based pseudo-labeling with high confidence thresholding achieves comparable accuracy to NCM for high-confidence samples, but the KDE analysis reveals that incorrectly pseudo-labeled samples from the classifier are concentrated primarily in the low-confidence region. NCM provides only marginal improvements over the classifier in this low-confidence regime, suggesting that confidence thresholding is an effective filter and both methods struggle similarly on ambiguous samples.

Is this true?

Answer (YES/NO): NO